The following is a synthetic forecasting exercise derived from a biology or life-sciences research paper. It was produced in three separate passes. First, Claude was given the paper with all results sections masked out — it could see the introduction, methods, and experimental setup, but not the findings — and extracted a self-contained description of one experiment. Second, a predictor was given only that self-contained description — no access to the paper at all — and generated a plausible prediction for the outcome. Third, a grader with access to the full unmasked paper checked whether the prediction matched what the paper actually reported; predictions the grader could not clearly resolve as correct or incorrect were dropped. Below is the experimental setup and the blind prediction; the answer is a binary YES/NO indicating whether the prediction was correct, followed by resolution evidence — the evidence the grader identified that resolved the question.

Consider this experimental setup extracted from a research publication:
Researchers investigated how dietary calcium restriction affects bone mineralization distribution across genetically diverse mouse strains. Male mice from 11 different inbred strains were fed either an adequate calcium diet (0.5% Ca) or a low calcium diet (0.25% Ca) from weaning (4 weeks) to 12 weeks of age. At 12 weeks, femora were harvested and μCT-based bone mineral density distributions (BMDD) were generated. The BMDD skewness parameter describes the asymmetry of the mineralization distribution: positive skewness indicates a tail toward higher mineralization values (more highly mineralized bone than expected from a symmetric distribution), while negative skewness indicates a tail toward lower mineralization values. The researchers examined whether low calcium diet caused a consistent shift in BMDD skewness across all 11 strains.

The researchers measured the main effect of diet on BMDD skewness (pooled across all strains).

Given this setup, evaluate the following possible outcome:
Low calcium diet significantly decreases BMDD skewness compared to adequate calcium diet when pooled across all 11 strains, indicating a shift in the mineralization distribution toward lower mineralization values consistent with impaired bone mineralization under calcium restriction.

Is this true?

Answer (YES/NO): NO